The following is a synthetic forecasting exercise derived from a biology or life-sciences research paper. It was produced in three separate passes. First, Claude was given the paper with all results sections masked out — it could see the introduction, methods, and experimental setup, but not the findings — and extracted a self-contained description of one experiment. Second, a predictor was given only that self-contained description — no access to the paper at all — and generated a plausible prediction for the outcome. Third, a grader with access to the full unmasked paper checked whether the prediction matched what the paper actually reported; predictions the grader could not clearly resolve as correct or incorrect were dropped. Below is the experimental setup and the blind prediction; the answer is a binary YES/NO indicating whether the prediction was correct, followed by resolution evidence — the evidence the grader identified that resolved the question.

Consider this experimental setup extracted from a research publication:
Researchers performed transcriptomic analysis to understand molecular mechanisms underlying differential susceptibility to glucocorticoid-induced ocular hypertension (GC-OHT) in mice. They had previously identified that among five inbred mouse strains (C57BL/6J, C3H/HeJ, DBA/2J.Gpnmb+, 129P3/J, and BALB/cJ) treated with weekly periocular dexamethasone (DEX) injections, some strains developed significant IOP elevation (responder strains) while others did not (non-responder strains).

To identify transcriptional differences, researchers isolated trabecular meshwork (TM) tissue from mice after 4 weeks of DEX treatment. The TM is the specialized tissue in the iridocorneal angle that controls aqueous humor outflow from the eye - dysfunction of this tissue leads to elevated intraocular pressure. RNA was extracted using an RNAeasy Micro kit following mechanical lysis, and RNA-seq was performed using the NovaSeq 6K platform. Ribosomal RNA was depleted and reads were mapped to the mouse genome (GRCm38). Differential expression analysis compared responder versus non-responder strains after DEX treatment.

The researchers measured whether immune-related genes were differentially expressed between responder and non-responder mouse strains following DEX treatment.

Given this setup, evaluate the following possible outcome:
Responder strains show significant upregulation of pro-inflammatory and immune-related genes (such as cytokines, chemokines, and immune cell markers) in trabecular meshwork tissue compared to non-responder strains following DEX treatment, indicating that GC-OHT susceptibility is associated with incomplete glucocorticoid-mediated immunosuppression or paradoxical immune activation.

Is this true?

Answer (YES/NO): NO